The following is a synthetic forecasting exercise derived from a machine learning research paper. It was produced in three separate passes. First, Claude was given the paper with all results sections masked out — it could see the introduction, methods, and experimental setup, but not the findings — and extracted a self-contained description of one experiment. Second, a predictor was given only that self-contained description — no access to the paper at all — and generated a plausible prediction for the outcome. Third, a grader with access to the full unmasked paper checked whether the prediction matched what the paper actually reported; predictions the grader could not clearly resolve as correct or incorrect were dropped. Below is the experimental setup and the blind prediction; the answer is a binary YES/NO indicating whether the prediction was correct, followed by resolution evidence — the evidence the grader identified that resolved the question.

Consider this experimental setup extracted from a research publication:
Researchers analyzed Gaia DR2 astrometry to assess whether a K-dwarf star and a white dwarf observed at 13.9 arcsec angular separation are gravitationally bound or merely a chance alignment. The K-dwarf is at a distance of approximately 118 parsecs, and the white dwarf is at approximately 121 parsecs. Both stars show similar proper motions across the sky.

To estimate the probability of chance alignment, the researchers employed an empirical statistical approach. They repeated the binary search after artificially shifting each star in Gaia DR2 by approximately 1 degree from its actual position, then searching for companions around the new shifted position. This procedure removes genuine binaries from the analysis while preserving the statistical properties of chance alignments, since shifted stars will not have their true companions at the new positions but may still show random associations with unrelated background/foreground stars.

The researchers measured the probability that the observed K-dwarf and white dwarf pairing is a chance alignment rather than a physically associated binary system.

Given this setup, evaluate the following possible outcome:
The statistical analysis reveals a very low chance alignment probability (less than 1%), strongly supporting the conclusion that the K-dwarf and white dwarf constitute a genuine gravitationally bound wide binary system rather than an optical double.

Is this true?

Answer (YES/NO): YES